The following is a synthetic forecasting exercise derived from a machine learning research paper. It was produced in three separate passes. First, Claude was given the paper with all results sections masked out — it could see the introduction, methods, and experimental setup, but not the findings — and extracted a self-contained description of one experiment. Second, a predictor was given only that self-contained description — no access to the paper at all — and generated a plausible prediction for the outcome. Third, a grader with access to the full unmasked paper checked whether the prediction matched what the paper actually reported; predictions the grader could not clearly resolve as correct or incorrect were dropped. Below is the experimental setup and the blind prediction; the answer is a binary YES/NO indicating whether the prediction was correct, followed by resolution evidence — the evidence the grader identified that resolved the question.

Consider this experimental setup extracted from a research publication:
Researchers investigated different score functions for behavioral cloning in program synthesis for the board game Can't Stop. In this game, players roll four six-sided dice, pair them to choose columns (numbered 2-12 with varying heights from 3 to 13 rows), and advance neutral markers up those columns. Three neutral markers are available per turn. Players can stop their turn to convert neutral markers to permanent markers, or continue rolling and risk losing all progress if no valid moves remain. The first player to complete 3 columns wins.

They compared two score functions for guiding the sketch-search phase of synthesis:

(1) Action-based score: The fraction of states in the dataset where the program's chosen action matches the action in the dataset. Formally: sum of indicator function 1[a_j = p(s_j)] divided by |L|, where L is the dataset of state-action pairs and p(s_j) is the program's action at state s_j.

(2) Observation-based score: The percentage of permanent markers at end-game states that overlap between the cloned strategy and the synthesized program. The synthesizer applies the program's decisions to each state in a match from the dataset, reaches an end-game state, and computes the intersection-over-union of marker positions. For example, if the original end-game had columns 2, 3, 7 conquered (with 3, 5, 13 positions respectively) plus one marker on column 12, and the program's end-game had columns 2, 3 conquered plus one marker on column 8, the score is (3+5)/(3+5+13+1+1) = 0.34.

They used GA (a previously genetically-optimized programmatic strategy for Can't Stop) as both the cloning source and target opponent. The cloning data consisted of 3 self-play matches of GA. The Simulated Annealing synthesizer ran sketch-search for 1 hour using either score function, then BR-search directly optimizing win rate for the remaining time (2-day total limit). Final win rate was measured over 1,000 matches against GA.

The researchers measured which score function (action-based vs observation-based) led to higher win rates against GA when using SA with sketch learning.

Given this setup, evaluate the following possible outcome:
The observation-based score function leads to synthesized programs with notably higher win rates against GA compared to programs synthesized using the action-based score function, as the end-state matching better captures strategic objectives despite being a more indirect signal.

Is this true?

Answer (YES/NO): YES